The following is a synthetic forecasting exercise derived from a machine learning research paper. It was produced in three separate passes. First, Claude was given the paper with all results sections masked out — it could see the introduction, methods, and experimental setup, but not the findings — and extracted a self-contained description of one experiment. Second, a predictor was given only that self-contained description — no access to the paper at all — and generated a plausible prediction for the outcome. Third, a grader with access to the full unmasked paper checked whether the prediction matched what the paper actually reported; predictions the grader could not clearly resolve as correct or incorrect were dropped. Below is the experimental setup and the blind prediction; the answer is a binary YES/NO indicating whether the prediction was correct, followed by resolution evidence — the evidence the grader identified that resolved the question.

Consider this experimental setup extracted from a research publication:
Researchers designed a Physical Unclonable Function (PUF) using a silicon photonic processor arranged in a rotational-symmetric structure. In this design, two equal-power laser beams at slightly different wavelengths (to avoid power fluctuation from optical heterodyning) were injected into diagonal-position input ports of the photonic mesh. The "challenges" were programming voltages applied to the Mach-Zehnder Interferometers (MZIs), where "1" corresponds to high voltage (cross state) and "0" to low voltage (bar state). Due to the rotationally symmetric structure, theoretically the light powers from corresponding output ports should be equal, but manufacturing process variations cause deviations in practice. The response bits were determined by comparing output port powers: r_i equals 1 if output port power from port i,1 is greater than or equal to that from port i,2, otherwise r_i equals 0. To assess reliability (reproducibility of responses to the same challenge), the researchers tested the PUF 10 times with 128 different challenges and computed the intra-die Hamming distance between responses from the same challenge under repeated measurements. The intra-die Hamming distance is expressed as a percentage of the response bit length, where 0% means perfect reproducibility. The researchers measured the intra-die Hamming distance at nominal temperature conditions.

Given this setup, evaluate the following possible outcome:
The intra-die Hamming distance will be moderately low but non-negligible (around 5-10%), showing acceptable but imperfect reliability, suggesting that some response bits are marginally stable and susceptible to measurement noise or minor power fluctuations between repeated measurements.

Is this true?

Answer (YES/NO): NO